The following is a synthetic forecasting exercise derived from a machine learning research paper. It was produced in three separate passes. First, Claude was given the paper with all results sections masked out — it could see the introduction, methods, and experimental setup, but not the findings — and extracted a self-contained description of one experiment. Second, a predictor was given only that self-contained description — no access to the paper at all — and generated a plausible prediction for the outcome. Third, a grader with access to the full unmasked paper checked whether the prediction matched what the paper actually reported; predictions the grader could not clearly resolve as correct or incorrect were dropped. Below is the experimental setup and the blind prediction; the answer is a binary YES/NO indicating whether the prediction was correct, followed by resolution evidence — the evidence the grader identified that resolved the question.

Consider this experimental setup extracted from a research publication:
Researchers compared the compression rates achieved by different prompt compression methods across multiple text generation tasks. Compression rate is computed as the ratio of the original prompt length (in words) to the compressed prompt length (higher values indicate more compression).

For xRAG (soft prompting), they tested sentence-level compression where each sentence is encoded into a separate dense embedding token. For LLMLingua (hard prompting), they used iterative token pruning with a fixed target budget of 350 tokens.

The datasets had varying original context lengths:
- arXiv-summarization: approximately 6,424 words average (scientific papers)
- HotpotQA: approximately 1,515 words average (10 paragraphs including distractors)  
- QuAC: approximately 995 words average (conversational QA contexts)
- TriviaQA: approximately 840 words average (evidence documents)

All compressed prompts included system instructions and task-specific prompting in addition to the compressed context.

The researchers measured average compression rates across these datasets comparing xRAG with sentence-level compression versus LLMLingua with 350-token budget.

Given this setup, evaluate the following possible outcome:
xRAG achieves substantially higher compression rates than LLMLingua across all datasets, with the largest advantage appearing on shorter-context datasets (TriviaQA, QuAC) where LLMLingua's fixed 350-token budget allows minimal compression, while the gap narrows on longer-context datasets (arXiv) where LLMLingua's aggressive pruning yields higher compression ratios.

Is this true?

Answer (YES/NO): NO